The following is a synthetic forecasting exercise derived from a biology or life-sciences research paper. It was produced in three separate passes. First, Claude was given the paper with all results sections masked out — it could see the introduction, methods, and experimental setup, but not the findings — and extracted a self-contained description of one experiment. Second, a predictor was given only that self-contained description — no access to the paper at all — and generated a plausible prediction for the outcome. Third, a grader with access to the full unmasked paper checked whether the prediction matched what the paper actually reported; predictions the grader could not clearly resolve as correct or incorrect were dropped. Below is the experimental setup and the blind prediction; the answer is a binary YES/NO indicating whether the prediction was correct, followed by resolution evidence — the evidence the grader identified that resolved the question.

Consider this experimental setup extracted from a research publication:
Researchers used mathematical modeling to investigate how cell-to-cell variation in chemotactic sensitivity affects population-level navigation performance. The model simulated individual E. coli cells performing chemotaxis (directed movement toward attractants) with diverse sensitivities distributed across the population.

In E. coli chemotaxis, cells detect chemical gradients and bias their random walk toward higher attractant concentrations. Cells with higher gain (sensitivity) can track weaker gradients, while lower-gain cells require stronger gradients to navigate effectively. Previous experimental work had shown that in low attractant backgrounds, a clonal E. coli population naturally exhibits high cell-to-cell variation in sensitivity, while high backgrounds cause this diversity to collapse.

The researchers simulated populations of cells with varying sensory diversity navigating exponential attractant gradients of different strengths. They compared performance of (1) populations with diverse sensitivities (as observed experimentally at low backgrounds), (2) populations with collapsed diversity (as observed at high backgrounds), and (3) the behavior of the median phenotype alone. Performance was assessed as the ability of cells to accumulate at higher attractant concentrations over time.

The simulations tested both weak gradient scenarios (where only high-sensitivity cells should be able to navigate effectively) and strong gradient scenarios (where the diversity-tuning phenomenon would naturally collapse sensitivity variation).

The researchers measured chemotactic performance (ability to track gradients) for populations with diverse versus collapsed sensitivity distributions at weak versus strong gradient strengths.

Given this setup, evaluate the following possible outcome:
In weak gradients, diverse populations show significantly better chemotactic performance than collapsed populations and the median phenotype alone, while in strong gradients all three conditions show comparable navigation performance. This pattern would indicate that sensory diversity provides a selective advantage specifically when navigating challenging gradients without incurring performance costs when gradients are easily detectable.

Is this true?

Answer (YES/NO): YES